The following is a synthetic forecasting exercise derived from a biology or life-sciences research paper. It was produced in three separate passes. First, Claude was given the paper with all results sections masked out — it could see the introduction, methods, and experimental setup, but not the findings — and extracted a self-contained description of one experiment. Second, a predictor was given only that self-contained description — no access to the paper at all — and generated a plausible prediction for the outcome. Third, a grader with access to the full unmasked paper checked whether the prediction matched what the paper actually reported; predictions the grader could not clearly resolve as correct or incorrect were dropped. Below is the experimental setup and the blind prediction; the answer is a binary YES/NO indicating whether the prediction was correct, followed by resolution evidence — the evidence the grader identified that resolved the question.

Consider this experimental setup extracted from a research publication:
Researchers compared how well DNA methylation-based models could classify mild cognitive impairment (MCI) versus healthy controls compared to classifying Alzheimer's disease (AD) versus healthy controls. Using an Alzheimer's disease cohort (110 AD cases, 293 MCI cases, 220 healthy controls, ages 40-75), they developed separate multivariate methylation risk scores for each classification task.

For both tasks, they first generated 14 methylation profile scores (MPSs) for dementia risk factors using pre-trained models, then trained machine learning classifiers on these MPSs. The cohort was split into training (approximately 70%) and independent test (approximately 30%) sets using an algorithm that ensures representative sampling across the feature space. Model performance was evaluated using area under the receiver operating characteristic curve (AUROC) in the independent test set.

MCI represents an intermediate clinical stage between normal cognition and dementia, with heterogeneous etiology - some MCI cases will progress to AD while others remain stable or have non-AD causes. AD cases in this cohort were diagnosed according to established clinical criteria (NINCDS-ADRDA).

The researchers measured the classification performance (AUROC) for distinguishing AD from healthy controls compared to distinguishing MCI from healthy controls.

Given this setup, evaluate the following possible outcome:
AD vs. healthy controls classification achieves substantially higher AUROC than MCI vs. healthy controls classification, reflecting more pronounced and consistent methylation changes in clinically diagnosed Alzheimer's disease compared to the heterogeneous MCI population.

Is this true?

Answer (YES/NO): NO